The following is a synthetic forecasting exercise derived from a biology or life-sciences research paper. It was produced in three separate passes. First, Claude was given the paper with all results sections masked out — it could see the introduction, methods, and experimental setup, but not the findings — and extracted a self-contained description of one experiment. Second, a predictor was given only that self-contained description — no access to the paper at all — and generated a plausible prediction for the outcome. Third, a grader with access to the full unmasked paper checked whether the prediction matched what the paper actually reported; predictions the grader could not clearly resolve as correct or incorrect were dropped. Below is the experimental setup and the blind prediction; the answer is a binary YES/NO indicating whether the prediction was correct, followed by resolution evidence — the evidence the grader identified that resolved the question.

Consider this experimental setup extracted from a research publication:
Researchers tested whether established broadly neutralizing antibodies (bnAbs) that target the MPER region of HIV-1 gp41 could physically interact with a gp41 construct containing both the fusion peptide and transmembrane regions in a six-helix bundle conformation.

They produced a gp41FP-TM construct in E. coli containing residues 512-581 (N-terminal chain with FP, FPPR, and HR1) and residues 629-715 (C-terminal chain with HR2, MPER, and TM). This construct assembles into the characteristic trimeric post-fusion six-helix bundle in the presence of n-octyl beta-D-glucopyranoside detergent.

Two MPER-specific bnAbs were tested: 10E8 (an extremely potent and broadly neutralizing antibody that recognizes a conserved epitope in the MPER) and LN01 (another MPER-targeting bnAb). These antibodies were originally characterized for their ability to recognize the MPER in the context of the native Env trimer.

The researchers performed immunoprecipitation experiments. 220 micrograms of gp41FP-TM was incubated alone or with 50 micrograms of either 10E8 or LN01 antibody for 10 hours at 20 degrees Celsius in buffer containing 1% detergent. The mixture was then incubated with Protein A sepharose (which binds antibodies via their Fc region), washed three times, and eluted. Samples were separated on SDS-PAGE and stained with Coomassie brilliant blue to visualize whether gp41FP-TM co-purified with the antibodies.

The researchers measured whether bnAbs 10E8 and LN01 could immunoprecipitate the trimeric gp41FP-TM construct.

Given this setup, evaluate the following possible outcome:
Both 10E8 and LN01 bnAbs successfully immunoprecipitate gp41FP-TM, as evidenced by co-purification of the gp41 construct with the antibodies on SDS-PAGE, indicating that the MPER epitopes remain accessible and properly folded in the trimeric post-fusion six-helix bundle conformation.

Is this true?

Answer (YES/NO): YES